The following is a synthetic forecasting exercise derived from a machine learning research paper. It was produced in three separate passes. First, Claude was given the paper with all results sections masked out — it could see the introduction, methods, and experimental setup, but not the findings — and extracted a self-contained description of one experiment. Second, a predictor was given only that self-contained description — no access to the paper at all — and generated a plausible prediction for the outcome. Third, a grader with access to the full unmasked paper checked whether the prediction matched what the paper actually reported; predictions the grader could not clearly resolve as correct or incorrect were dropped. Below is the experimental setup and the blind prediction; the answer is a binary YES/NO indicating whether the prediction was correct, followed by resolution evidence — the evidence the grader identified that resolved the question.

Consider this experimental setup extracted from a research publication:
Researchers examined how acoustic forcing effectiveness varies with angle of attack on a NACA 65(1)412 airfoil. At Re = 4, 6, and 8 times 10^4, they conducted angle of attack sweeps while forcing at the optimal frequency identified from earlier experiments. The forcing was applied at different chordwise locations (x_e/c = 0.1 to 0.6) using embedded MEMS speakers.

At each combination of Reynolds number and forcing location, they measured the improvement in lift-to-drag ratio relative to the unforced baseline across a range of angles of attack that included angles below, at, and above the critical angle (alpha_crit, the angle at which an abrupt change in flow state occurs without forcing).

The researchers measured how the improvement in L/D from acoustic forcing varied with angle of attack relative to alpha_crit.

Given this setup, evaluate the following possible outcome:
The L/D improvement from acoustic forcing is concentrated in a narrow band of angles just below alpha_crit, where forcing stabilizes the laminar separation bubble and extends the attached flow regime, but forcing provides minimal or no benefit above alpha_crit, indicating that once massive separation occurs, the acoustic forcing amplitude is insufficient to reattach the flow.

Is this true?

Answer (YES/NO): NO